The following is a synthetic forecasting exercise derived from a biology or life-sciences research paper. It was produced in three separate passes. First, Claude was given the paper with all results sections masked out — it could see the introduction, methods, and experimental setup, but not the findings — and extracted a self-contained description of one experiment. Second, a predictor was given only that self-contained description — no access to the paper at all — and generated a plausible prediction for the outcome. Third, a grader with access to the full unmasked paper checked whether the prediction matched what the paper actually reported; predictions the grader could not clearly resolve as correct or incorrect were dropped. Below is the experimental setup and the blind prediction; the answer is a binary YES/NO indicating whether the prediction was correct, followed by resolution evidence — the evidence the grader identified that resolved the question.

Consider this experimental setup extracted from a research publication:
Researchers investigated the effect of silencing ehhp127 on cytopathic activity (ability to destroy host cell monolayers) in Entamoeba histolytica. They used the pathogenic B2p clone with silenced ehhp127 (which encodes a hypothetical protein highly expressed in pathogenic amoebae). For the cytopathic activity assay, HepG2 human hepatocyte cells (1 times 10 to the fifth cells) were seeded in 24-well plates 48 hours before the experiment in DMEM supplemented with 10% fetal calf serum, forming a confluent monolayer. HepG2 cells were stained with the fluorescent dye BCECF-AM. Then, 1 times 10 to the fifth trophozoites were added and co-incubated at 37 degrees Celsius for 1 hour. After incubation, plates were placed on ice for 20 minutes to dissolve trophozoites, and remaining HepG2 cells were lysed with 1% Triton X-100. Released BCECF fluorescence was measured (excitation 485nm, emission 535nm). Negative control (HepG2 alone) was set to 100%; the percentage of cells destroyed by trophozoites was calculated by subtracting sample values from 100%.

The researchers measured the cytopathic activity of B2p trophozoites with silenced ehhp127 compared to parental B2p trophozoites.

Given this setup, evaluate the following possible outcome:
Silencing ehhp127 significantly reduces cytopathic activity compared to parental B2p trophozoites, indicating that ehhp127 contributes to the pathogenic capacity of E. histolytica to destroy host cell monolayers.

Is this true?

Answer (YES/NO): YES